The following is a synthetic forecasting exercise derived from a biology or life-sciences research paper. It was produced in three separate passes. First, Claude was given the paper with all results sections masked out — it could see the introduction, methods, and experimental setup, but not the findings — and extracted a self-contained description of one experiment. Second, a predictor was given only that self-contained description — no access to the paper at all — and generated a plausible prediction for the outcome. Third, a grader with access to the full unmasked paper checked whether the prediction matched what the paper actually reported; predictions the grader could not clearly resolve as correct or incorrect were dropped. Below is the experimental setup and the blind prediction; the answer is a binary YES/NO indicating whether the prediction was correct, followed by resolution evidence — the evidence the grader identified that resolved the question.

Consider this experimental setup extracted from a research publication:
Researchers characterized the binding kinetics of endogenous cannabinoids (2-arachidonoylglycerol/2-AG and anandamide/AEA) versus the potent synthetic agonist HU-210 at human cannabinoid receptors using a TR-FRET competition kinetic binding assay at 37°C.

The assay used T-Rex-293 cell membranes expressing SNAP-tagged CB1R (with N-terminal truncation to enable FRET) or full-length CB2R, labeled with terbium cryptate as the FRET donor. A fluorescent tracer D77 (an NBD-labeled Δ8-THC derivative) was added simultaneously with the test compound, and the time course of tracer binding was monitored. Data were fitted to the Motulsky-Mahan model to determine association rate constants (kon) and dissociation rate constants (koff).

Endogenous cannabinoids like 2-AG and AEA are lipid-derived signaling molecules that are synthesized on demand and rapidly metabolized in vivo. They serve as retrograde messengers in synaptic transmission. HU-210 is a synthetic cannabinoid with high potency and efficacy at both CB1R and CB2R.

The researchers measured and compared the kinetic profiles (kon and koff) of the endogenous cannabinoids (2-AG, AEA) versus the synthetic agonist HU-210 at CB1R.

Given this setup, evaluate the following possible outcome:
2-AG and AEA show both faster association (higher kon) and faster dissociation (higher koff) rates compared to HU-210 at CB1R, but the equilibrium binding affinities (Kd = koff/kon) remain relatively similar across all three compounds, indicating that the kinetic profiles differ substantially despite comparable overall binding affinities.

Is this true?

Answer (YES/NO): NO